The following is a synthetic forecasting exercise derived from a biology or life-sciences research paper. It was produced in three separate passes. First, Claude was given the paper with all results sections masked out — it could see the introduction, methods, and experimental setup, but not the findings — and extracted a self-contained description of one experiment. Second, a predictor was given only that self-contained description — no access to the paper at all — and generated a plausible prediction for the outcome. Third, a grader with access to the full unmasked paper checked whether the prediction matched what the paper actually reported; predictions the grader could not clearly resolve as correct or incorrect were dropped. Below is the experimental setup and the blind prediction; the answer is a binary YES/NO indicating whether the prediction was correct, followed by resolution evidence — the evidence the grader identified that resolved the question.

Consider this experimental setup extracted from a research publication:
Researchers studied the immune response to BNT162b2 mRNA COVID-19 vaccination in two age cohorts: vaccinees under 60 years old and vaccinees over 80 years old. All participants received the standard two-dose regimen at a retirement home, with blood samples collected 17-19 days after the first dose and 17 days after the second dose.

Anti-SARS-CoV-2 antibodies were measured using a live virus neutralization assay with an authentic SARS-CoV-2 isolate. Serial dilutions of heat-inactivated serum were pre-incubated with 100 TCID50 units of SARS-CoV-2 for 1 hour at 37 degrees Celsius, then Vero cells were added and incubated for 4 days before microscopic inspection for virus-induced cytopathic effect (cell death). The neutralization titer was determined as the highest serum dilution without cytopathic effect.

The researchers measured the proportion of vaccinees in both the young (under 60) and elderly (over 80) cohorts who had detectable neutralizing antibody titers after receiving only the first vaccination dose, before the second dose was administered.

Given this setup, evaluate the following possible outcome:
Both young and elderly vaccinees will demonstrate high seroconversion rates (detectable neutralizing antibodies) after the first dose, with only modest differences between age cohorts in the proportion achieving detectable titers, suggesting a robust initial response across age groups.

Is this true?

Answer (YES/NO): NO